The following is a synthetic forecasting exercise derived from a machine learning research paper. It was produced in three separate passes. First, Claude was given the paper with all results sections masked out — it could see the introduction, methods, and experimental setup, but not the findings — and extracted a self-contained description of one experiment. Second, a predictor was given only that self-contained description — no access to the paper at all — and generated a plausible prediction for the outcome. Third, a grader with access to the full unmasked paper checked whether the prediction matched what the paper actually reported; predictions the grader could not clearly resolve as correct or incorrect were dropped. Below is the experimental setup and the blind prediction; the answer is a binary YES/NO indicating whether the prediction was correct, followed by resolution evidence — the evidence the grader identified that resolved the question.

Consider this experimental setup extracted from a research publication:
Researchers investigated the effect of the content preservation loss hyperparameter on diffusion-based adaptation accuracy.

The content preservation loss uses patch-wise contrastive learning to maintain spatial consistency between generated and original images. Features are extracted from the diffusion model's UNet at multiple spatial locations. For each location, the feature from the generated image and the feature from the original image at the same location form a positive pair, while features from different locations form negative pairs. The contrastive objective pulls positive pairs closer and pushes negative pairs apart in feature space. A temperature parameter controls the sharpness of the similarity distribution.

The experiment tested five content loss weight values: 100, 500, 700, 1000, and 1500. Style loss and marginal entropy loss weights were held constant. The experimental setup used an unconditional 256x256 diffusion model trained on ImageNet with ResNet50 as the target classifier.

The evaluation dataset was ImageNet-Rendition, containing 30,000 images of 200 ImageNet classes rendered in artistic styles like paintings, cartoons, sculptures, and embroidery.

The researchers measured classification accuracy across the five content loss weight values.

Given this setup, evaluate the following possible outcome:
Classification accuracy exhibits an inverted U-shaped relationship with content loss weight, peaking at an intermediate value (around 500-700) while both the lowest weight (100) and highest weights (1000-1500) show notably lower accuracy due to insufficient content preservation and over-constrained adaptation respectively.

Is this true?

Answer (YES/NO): NO